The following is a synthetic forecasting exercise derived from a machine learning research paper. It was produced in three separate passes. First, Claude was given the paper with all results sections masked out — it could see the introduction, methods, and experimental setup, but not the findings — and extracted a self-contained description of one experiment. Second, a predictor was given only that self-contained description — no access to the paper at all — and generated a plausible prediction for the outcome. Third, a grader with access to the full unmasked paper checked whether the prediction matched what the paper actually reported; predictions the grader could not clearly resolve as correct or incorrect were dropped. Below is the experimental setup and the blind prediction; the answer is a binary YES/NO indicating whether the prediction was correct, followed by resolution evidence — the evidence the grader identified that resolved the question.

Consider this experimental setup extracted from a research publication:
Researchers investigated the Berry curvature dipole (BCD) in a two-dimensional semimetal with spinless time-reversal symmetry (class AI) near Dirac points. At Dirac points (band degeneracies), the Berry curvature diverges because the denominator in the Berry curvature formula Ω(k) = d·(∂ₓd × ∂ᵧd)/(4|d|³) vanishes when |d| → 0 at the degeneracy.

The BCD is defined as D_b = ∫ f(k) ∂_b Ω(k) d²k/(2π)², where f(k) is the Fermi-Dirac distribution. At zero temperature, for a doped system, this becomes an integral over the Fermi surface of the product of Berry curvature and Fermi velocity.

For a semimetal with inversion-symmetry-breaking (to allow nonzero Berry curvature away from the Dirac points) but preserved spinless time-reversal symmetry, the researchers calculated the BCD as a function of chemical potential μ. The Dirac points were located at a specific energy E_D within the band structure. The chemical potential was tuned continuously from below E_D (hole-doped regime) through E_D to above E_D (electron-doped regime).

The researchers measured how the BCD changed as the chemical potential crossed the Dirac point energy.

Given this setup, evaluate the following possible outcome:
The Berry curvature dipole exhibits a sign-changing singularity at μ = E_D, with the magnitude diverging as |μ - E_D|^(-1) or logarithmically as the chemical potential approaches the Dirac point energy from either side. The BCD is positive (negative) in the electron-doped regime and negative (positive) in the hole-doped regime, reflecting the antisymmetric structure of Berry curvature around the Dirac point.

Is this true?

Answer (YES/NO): NO